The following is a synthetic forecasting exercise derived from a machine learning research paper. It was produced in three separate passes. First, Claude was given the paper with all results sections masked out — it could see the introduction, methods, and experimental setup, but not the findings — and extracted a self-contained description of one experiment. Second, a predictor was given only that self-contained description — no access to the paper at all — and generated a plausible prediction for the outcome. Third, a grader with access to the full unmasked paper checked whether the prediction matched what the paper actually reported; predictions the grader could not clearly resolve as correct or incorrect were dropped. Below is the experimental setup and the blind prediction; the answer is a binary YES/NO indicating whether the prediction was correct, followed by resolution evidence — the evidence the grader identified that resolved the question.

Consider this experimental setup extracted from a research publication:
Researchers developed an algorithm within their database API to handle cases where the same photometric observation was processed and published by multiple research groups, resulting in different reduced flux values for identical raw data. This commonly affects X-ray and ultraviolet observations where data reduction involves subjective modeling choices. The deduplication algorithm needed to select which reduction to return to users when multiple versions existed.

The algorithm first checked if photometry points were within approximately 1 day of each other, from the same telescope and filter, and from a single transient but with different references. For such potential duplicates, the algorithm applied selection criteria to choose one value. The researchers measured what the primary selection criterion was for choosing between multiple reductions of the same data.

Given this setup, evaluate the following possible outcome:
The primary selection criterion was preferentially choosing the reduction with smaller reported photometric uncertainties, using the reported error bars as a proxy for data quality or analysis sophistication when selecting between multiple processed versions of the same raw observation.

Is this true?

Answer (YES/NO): NO